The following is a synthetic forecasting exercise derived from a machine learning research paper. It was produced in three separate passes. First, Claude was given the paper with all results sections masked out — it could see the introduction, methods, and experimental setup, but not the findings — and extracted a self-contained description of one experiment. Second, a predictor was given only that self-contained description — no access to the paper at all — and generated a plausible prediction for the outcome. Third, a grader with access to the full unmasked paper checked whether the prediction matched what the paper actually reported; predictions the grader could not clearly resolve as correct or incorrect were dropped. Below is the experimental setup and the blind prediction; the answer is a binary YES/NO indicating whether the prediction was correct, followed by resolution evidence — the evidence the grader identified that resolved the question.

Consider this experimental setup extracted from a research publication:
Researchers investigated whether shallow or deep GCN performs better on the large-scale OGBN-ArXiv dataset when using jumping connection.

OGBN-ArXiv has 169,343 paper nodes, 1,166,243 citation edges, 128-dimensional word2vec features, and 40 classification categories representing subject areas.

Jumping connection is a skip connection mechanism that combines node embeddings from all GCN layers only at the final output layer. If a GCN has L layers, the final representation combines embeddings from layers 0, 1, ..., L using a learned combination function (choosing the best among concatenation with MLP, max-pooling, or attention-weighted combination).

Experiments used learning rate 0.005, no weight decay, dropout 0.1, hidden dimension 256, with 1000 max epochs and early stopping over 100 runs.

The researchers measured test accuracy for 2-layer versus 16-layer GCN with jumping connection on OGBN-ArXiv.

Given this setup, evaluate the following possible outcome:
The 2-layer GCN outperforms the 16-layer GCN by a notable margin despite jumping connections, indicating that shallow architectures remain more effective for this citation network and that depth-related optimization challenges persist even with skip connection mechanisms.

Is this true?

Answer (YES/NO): NO